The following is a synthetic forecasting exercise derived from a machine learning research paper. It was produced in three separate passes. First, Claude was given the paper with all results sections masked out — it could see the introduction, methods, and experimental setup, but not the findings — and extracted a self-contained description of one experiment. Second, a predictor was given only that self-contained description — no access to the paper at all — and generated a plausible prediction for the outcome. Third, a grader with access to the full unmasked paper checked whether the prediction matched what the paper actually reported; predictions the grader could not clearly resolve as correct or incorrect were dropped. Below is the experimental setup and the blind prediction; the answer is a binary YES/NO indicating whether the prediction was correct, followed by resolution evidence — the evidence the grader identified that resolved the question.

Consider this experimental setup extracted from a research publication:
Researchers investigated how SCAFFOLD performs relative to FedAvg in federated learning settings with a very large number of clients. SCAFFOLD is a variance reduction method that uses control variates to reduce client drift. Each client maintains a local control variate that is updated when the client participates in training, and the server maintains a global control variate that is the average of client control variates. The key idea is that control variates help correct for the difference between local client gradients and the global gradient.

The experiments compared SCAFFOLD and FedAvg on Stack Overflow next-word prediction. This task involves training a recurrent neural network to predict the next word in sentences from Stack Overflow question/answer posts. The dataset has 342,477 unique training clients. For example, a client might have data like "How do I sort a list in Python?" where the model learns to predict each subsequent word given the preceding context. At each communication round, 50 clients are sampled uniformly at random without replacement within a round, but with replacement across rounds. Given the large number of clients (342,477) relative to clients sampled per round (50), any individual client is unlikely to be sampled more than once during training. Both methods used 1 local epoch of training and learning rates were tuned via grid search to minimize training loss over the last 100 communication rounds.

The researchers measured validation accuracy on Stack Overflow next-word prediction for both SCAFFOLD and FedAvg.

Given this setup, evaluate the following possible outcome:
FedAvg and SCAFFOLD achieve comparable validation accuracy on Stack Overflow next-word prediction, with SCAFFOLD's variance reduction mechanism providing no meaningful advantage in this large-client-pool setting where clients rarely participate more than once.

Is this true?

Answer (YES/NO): YES